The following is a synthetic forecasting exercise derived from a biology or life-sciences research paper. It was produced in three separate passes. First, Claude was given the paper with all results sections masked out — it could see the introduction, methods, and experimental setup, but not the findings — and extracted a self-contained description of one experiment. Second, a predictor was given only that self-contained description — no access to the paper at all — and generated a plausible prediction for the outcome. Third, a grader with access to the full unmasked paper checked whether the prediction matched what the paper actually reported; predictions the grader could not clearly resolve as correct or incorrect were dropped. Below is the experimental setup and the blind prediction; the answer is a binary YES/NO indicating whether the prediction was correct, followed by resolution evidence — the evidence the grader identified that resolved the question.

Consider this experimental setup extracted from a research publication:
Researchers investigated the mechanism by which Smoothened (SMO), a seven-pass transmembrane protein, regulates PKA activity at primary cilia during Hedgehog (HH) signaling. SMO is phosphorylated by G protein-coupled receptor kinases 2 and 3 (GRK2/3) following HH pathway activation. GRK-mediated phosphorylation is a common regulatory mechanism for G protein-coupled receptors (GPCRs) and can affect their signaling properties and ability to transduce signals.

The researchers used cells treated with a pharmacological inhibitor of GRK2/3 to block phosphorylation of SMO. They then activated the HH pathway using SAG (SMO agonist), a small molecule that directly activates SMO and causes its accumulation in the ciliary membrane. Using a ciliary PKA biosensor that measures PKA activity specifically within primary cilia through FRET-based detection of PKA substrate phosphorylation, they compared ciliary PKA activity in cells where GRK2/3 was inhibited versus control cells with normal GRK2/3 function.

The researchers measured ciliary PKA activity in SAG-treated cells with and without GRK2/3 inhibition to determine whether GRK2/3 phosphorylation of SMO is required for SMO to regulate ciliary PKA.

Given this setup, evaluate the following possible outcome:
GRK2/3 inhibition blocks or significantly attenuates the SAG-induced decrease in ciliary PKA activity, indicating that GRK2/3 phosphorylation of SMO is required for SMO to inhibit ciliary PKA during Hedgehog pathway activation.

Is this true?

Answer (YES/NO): YES